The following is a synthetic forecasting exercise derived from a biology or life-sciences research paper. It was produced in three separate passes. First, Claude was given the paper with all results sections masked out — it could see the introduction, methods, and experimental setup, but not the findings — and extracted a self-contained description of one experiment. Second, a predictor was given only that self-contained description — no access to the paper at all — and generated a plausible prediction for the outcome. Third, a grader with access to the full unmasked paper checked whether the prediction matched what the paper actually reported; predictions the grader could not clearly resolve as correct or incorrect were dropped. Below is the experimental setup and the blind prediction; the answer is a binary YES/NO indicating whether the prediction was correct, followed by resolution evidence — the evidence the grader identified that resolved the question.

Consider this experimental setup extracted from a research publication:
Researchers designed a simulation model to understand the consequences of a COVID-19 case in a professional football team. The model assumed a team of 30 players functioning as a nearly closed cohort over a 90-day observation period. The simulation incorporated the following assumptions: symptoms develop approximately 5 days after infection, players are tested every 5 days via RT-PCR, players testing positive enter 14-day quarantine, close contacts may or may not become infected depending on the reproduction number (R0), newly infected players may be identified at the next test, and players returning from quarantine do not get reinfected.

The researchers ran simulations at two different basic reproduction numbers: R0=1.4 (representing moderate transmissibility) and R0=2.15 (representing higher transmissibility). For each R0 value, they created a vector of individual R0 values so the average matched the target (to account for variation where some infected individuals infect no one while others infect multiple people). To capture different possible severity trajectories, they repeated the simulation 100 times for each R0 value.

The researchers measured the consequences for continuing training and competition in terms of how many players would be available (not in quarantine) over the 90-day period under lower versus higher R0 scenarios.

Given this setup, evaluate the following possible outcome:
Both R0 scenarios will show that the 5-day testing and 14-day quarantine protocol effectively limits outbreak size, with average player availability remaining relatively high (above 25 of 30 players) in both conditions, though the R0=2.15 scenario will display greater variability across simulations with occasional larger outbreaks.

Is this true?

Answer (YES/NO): NO